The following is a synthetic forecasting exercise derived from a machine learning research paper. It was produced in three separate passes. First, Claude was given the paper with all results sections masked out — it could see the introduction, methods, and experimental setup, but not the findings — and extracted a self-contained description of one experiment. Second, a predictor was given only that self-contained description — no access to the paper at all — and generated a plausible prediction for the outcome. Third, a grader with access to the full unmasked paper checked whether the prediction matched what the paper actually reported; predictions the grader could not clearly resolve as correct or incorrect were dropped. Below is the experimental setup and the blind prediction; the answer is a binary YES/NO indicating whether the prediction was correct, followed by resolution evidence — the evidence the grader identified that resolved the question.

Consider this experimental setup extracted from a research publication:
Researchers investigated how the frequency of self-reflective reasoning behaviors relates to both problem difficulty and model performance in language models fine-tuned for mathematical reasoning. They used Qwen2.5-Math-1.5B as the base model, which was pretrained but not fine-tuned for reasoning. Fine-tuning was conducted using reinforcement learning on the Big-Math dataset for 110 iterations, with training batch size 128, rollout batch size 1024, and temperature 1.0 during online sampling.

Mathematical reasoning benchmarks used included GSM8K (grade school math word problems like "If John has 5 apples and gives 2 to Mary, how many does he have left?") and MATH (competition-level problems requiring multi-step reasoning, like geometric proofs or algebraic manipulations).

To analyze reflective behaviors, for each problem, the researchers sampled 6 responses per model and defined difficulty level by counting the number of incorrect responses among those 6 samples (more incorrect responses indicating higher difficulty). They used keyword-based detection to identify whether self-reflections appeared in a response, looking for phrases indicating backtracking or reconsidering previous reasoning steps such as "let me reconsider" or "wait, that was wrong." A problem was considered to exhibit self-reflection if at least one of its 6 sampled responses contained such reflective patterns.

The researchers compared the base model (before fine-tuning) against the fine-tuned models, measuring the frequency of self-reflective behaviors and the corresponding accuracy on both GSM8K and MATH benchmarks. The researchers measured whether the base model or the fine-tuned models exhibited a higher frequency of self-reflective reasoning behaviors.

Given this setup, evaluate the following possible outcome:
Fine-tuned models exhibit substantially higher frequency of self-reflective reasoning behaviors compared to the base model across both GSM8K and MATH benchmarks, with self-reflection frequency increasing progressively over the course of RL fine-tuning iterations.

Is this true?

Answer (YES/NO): NO